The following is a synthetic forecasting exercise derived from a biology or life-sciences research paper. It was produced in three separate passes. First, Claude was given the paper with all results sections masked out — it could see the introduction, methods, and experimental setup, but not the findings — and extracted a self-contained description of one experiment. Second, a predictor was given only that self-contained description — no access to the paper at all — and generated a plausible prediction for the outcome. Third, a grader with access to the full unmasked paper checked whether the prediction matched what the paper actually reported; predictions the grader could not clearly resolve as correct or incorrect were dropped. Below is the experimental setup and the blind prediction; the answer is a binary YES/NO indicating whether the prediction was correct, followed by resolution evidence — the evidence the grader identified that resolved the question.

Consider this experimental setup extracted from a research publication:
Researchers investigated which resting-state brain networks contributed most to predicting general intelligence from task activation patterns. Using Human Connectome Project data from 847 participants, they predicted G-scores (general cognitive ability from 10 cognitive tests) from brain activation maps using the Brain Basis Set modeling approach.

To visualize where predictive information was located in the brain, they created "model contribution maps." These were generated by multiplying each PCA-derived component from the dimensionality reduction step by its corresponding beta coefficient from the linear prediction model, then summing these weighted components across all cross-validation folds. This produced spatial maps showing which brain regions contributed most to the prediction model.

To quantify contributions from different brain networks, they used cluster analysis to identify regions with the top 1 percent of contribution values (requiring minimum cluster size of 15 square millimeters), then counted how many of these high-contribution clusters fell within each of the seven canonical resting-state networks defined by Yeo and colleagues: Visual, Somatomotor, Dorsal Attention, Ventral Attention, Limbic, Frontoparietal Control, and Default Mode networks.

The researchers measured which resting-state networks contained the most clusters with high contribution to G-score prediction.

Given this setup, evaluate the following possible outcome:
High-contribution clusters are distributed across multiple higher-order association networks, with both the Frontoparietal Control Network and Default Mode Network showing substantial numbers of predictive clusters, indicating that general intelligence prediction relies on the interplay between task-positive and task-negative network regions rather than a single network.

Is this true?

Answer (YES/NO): YES